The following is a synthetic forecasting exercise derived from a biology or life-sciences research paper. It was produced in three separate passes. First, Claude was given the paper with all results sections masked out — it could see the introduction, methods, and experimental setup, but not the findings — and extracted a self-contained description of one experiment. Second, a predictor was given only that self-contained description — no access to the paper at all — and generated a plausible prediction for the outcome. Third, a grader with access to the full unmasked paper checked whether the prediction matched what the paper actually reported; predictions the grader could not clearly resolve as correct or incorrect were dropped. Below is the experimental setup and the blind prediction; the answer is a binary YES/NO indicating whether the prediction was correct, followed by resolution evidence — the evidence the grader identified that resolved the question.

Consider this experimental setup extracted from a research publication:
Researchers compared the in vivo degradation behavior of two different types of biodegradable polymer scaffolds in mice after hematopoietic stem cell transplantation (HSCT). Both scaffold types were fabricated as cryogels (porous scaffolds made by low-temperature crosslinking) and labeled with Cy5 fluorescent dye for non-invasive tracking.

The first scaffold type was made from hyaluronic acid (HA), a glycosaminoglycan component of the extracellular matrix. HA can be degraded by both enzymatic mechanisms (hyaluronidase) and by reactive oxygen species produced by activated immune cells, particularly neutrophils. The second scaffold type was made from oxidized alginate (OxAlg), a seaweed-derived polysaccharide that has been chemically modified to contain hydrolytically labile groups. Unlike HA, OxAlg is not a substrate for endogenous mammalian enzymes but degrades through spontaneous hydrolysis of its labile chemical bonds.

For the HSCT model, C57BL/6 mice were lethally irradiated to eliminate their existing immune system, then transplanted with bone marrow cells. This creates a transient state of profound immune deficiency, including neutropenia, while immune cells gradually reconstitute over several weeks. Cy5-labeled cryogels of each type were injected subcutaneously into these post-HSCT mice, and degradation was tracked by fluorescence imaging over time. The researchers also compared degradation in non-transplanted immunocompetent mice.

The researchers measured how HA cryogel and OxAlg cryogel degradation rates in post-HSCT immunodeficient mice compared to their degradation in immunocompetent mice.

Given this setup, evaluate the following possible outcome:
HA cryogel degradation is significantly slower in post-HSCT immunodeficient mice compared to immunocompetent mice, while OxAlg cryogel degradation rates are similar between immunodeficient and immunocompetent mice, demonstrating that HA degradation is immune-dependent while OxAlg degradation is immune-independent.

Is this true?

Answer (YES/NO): YES